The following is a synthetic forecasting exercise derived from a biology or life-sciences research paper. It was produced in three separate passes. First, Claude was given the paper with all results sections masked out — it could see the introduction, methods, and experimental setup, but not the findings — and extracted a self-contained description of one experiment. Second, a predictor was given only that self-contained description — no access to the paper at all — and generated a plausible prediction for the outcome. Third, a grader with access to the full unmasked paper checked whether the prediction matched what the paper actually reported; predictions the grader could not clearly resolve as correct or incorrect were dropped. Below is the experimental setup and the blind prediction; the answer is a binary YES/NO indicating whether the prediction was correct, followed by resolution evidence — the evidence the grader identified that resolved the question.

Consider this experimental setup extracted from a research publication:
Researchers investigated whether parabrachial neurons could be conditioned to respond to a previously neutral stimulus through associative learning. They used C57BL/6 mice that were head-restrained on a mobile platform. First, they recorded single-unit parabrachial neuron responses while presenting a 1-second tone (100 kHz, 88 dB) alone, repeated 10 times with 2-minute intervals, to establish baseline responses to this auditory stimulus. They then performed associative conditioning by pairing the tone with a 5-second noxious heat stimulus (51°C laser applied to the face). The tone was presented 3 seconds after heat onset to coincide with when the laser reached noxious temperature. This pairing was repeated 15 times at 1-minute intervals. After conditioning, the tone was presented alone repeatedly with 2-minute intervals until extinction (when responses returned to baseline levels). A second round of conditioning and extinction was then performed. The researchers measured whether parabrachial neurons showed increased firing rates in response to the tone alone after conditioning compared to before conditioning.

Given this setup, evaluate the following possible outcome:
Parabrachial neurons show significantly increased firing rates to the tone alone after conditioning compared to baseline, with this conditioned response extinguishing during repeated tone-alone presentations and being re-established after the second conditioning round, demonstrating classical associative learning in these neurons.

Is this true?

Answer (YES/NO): YES